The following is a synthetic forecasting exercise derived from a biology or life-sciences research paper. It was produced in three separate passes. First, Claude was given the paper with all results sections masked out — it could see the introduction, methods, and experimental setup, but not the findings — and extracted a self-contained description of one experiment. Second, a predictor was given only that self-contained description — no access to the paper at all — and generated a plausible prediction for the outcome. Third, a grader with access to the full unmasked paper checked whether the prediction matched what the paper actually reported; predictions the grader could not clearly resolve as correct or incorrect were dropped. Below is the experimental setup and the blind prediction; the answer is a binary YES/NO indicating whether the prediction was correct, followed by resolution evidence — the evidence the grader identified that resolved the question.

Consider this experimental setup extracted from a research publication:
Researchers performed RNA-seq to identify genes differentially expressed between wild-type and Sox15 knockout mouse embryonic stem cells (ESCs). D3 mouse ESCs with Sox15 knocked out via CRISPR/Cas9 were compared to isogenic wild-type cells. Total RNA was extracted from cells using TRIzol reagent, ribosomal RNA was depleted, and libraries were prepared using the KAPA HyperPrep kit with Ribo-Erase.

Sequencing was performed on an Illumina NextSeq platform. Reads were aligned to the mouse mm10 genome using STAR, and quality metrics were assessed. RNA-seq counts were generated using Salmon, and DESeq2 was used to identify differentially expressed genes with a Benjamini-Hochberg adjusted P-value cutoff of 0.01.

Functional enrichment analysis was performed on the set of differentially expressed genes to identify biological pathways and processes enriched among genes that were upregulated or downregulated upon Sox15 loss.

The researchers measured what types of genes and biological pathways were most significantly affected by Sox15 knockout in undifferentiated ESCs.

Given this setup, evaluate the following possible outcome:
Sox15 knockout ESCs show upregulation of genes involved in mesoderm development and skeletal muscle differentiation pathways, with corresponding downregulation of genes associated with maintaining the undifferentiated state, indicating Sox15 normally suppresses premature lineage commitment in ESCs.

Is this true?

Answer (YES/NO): NO